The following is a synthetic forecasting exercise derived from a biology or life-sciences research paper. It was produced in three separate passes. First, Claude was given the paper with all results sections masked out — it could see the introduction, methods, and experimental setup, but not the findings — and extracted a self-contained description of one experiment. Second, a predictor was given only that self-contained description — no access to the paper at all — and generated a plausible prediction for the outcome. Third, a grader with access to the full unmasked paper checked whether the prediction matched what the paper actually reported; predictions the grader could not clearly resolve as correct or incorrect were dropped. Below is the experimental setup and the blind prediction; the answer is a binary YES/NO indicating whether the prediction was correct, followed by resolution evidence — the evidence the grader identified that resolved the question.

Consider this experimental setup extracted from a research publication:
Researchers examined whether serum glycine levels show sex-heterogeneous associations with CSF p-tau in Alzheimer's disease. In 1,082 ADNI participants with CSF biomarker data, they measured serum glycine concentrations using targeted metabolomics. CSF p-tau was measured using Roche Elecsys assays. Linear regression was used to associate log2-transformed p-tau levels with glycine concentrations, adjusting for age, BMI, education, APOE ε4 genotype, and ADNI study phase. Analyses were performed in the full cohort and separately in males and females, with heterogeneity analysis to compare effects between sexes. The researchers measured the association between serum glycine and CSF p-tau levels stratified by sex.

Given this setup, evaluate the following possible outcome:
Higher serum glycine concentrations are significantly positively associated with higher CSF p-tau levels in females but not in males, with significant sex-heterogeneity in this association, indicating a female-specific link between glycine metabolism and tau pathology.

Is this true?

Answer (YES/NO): NO